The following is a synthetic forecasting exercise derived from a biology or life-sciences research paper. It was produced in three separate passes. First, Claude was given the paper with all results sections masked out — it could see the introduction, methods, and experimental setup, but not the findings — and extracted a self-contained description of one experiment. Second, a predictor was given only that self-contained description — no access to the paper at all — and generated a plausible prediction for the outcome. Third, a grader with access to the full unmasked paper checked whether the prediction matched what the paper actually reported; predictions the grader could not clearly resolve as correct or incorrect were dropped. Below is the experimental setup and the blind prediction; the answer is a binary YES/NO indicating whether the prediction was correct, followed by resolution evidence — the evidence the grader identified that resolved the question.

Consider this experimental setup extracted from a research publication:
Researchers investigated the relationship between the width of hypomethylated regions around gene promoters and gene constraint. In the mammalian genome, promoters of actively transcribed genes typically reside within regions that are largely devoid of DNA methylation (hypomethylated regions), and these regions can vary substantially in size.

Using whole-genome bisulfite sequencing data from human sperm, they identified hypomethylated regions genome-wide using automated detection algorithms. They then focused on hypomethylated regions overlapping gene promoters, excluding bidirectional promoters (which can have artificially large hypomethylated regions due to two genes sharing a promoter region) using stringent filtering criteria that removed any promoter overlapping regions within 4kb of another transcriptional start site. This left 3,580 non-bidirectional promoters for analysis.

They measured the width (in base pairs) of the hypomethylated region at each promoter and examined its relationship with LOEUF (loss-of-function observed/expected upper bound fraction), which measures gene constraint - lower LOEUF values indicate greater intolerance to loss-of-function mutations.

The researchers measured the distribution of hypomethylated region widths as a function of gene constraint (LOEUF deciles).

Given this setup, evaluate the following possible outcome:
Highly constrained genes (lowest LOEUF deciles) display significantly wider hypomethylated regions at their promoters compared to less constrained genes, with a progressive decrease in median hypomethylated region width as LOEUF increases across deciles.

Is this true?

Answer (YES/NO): YES